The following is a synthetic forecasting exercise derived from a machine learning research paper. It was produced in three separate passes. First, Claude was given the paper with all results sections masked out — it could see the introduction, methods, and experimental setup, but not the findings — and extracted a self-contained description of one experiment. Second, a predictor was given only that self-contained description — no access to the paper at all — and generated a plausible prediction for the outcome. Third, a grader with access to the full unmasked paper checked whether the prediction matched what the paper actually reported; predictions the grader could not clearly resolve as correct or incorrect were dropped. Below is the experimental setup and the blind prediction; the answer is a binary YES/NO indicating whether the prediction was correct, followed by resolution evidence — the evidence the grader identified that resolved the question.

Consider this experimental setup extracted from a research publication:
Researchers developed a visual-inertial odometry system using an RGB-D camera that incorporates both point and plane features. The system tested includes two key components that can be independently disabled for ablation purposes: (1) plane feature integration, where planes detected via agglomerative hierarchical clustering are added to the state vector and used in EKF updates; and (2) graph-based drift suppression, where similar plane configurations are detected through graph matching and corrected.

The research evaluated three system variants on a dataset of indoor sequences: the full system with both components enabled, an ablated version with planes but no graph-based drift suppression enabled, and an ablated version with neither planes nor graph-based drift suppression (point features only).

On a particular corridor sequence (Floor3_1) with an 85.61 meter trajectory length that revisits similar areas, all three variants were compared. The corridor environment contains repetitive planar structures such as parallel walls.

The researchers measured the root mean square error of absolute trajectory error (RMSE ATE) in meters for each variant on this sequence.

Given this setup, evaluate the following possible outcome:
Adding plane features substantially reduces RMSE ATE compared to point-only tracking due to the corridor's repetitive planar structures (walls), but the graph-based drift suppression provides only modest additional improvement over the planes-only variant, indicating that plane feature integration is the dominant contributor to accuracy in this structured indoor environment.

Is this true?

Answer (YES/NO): NO